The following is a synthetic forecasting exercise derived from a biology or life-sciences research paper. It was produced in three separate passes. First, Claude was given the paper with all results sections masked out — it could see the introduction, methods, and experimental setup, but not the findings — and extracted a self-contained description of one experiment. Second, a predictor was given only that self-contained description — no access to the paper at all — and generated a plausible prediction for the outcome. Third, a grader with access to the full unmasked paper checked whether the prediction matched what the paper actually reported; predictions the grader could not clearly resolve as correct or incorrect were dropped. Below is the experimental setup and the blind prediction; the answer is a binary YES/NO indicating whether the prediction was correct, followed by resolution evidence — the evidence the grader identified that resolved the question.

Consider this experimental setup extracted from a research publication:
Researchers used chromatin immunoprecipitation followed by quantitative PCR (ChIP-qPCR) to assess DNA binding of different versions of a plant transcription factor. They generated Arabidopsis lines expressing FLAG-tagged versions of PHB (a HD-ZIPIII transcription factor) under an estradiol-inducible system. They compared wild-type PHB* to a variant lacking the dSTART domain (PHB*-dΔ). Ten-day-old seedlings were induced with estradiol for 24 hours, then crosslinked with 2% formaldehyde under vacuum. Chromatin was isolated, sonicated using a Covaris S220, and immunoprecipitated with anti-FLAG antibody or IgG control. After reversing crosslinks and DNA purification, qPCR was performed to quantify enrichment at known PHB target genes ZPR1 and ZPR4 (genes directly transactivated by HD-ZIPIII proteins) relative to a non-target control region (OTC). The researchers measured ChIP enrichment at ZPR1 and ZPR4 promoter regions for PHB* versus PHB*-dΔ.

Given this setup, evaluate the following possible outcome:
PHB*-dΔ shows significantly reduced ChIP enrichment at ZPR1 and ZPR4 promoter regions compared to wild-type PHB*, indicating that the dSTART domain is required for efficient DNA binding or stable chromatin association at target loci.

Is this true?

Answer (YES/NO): YES